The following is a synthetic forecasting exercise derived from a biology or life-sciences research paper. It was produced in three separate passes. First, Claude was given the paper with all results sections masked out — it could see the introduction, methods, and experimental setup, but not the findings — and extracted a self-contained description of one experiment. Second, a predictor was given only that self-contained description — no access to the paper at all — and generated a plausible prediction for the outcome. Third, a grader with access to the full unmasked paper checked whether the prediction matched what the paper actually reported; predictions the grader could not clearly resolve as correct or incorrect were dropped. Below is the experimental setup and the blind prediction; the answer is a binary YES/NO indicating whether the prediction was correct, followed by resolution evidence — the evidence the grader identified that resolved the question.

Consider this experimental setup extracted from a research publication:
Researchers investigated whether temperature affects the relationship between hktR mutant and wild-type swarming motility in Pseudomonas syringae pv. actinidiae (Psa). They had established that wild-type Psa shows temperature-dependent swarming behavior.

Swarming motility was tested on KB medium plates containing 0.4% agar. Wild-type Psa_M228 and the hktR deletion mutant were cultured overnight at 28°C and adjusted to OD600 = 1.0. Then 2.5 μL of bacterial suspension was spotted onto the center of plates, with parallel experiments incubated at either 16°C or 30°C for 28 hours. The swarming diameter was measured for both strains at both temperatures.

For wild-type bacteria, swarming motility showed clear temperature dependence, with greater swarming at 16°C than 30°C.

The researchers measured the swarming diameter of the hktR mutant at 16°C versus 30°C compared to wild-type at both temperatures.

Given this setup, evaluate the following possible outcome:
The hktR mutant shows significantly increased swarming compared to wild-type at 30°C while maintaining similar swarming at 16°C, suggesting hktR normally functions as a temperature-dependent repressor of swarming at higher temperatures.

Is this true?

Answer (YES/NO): NO